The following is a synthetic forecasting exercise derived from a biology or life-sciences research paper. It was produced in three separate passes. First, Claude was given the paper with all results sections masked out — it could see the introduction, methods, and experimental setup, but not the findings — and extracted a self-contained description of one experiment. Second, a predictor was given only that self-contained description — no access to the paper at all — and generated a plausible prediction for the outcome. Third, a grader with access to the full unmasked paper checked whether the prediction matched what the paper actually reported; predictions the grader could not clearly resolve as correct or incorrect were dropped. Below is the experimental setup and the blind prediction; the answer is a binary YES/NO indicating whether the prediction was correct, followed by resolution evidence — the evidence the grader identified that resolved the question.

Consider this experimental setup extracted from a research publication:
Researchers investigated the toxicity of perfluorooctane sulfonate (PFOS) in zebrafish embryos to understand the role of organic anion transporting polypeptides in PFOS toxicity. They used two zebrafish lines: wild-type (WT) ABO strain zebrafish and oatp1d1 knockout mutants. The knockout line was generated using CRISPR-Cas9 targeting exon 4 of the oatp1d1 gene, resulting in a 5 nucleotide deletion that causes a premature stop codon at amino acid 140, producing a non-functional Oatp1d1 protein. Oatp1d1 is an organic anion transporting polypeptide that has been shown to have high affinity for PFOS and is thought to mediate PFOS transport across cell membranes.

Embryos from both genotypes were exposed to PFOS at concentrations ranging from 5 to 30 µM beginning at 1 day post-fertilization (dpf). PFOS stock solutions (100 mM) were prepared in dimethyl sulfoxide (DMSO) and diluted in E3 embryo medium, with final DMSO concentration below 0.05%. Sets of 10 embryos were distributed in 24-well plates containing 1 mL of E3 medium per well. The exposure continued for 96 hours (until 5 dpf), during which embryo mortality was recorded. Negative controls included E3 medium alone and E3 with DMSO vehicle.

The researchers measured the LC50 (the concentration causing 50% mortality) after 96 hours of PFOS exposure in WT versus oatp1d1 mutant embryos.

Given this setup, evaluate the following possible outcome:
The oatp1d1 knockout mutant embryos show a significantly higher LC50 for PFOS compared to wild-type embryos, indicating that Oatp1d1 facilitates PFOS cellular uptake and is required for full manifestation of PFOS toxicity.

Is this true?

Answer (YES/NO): NO